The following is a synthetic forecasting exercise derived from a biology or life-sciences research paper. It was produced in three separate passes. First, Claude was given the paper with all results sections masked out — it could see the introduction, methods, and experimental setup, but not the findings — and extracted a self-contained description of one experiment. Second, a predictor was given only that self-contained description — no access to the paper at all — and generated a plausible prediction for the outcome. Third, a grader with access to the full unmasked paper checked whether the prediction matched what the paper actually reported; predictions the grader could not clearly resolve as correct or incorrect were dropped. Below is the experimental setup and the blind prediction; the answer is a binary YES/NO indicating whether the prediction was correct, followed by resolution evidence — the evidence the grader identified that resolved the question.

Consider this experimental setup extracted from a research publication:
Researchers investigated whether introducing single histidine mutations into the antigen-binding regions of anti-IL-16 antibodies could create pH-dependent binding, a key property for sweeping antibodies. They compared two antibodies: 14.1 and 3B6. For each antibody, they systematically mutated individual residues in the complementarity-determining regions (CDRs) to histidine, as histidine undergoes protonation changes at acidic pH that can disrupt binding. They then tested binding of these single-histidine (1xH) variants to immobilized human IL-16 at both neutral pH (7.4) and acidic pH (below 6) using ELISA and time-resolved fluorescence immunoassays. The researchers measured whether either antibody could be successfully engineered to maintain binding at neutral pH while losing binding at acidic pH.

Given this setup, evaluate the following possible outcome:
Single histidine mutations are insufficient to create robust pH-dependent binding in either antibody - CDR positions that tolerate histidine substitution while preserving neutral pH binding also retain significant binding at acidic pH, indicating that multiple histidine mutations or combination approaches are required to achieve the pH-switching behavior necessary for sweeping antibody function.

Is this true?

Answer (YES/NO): NO